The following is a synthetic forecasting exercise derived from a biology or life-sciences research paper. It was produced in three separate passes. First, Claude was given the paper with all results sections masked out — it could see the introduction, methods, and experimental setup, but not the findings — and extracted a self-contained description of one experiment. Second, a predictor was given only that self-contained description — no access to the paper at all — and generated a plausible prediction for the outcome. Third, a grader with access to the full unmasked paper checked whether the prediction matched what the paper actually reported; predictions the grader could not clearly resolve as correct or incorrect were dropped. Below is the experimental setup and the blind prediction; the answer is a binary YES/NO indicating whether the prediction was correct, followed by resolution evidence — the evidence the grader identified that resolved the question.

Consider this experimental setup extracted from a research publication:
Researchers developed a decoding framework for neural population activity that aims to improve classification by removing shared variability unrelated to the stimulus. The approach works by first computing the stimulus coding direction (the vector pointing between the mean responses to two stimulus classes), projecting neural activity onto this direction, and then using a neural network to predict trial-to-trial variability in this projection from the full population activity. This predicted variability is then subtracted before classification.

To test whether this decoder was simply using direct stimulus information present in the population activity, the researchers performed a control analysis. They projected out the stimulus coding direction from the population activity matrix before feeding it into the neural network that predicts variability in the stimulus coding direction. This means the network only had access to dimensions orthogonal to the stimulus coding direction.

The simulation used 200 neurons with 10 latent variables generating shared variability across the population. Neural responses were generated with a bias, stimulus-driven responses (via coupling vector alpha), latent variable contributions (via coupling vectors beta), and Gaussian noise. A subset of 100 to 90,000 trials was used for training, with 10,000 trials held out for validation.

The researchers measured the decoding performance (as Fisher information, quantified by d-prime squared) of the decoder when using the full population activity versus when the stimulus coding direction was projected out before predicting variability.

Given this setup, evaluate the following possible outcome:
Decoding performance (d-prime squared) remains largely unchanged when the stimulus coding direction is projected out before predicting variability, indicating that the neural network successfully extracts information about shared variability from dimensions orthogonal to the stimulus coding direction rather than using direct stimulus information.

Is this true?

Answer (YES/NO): YES